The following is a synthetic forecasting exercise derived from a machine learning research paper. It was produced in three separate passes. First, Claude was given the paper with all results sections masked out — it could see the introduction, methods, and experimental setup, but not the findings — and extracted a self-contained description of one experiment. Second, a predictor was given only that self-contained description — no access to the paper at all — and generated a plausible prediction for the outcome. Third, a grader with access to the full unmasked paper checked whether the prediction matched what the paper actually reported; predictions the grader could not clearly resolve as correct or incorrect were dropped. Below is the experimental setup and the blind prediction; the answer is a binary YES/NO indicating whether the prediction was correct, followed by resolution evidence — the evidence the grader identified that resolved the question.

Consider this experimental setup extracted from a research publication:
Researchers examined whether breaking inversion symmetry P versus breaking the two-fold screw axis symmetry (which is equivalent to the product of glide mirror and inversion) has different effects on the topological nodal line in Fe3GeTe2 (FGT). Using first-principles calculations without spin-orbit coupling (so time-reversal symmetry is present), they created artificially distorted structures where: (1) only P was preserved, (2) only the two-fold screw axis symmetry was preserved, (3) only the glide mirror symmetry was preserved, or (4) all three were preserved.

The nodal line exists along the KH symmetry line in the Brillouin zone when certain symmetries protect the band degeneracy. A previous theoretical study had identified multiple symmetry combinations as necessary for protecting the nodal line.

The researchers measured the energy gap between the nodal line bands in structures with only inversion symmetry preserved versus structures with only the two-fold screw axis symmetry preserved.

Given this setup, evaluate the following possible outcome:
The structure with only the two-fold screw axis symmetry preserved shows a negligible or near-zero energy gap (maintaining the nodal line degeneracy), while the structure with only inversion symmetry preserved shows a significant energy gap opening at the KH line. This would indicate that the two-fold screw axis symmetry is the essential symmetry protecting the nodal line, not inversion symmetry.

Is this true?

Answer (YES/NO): NO